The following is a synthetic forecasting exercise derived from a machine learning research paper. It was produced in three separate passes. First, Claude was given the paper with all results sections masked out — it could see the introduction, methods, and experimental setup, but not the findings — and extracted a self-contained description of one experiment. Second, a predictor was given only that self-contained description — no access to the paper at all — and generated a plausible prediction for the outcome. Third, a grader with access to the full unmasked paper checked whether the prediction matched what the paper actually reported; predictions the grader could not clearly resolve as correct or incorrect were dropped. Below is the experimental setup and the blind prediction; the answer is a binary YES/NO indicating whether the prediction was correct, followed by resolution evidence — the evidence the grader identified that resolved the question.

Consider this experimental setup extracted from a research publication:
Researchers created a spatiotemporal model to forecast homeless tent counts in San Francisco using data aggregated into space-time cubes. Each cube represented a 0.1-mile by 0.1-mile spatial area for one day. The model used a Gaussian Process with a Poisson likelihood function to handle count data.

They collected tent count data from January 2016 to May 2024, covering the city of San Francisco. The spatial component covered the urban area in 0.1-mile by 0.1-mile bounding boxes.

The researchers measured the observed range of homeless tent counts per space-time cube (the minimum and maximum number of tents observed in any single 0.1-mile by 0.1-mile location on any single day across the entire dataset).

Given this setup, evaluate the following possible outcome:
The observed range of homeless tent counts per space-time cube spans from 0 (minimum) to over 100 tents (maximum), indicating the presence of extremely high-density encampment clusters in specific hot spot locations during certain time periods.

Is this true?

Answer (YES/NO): NO